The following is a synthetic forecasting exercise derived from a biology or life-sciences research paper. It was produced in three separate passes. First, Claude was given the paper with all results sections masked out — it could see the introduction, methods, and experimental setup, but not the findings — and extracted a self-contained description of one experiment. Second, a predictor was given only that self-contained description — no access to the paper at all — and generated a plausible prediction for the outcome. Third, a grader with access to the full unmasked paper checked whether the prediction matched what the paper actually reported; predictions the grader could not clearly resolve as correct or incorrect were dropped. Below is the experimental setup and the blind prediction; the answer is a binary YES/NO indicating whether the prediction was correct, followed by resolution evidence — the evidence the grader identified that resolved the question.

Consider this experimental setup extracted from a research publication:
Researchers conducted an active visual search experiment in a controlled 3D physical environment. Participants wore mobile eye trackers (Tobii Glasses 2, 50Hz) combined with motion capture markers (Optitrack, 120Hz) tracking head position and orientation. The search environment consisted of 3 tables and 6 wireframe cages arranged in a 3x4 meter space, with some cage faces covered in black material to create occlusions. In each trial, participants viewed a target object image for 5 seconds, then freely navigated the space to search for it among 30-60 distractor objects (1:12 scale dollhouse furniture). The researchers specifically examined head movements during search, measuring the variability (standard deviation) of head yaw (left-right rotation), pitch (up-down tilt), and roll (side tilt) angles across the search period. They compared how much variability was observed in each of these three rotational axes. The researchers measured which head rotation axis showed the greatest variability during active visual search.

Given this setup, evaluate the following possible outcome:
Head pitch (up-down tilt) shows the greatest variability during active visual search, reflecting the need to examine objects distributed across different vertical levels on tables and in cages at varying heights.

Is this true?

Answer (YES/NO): NO